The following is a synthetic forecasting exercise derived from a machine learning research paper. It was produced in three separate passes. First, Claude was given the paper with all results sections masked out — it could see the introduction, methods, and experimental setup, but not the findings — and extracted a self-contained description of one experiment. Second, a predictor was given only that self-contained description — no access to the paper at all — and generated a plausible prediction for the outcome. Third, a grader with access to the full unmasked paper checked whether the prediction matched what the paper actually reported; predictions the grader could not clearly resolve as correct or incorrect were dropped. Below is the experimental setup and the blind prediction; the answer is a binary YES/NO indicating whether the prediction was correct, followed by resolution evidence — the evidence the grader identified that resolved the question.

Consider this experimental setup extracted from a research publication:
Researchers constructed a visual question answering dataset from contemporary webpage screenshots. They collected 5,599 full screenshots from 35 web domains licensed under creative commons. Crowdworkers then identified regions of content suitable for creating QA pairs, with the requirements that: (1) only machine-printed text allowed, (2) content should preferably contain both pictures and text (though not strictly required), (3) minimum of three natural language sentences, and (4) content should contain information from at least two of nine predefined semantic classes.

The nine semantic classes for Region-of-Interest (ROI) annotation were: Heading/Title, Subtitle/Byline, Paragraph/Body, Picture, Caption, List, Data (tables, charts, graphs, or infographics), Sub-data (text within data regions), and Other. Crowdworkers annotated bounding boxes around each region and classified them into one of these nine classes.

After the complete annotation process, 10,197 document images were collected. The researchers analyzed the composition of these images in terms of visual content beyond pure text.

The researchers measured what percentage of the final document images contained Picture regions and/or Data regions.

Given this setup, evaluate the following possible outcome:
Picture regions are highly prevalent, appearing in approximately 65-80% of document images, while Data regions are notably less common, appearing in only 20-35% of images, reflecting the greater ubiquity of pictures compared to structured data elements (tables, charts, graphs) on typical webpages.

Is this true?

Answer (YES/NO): NO